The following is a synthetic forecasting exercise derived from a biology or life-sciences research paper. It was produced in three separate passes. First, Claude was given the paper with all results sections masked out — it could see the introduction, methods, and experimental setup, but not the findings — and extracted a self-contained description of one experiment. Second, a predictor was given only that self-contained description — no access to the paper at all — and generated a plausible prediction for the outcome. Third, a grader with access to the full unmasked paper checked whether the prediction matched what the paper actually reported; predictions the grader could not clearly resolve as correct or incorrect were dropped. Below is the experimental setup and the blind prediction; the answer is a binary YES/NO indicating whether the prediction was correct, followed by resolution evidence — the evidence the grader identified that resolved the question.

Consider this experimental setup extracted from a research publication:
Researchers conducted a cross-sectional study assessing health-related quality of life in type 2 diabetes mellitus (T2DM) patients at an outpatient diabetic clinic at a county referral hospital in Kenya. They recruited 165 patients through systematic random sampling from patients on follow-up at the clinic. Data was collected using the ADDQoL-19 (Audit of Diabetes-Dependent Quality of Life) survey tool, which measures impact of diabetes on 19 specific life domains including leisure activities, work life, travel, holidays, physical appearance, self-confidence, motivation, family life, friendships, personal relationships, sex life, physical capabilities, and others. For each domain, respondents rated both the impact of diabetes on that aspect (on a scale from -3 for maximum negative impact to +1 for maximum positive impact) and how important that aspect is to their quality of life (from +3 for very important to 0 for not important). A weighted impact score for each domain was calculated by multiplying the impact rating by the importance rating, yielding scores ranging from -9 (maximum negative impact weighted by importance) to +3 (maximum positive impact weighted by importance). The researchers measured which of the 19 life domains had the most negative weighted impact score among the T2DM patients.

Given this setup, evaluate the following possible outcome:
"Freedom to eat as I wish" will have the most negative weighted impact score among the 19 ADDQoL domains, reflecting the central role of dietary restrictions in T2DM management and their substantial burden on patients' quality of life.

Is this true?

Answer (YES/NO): NO